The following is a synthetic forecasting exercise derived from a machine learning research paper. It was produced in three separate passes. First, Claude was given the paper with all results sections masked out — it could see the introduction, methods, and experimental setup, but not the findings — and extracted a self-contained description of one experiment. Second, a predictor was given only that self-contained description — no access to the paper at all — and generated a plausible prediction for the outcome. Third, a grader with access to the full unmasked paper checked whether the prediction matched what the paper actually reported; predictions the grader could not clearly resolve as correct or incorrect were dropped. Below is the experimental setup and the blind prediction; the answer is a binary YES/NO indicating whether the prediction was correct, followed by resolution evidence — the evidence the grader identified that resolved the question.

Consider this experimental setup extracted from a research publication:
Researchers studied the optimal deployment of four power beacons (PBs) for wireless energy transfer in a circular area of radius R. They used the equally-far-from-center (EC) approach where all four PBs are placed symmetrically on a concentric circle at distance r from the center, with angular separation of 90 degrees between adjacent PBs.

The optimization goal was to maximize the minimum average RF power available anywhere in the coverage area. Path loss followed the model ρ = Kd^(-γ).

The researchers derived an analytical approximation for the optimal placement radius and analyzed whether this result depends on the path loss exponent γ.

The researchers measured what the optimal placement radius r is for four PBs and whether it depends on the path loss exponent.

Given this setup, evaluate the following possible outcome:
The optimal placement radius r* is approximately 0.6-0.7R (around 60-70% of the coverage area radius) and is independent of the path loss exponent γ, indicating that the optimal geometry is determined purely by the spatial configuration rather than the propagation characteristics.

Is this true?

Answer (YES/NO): NO